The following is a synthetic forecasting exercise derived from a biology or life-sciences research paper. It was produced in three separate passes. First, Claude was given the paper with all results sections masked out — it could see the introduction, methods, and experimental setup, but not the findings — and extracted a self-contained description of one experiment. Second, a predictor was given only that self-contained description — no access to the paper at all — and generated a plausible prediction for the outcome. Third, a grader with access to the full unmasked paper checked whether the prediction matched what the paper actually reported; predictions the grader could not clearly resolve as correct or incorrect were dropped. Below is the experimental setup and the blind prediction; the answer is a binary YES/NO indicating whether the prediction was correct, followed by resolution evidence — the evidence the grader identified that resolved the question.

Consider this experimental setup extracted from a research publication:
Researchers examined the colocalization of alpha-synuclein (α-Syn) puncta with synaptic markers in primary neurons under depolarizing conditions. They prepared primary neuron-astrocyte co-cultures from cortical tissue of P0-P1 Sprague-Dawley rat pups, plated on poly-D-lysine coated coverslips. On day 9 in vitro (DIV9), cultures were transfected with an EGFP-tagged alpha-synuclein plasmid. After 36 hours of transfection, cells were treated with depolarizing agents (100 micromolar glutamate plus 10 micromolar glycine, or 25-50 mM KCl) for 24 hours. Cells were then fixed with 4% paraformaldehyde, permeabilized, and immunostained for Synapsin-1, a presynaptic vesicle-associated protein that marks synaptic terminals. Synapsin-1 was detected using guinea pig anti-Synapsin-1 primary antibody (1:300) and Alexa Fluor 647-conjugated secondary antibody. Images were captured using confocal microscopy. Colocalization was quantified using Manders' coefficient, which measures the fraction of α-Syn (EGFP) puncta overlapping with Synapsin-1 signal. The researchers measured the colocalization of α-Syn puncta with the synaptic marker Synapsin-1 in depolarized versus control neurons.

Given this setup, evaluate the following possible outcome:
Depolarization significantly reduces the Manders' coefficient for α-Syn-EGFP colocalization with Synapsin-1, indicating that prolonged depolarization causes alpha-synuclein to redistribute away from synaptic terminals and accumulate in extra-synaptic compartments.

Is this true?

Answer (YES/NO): NO